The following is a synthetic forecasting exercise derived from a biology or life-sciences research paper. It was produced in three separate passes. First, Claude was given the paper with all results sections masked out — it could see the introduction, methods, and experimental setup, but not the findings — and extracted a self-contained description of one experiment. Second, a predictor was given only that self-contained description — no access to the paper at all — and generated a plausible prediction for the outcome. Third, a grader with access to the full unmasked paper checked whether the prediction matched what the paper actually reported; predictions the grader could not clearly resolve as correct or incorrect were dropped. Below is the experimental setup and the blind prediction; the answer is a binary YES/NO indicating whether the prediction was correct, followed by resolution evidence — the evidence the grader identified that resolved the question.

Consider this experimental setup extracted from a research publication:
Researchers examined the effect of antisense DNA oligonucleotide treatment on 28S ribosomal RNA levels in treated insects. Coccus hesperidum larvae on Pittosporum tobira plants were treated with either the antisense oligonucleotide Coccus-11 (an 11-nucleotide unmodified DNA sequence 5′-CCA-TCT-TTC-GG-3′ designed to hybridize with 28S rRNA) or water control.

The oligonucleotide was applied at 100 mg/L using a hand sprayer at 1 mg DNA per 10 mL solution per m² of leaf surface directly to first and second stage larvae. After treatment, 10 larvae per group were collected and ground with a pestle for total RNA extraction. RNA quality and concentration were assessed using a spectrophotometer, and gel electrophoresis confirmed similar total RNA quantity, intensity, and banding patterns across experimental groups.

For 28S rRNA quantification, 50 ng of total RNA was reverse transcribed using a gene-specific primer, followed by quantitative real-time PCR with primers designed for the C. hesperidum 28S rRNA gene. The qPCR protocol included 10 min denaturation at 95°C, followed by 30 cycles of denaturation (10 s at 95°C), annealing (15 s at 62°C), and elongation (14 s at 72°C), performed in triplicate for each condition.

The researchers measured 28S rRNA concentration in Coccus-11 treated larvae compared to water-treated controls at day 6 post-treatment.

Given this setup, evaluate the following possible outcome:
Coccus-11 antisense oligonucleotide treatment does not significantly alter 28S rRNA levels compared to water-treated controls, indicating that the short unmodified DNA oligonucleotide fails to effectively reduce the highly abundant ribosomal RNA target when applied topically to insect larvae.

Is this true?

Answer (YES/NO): NO